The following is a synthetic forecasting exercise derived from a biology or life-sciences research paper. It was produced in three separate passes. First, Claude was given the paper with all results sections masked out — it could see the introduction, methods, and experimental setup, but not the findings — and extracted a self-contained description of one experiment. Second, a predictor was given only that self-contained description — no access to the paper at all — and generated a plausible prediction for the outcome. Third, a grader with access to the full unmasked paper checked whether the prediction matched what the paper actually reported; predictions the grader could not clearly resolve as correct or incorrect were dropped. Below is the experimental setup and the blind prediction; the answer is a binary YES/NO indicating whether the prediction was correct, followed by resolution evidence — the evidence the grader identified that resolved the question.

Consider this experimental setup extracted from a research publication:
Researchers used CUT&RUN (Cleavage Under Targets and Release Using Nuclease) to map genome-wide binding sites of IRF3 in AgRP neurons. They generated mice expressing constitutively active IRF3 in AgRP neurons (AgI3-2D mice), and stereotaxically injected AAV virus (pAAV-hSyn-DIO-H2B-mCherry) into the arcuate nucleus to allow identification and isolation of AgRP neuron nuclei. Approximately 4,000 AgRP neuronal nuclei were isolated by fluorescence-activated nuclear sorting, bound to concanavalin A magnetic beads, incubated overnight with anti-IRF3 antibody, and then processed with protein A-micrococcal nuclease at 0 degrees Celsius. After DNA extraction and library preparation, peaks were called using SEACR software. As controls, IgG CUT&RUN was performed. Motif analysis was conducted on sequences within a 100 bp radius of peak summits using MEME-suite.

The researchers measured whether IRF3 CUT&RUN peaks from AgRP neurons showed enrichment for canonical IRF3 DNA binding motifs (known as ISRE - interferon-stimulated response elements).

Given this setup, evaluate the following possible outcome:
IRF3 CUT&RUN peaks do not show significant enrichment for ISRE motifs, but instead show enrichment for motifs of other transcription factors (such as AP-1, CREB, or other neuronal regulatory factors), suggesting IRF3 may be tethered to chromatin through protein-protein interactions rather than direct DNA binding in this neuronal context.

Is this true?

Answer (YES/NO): NO